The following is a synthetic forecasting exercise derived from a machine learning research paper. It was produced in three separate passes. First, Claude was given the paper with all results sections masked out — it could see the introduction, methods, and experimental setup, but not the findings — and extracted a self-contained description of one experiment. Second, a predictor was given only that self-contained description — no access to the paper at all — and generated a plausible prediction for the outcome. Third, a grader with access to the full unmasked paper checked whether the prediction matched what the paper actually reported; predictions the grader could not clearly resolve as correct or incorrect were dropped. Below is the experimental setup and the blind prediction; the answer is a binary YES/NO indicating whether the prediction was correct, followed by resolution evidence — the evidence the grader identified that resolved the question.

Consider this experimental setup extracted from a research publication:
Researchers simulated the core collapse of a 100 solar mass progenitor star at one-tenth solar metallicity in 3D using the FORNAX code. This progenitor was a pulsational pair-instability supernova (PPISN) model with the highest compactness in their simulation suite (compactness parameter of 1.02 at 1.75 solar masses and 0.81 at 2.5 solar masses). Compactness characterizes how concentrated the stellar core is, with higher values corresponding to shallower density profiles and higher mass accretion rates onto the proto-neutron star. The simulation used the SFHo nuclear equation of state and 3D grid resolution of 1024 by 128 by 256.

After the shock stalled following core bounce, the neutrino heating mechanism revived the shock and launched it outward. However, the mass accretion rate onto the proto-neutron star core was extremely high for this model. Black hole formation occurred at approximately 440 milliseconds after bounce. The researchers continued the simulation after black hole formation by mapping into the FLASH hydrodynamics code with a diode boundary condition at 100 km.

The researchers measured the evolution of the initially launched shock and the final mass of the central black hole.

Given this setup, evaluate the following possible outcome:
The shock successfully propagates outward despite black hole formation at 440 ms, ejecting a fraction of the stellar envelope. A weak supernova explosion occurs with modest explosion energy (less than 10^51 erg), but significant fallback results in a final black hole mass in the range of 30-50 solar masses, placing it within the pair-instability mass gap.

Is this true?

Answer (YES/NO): NO